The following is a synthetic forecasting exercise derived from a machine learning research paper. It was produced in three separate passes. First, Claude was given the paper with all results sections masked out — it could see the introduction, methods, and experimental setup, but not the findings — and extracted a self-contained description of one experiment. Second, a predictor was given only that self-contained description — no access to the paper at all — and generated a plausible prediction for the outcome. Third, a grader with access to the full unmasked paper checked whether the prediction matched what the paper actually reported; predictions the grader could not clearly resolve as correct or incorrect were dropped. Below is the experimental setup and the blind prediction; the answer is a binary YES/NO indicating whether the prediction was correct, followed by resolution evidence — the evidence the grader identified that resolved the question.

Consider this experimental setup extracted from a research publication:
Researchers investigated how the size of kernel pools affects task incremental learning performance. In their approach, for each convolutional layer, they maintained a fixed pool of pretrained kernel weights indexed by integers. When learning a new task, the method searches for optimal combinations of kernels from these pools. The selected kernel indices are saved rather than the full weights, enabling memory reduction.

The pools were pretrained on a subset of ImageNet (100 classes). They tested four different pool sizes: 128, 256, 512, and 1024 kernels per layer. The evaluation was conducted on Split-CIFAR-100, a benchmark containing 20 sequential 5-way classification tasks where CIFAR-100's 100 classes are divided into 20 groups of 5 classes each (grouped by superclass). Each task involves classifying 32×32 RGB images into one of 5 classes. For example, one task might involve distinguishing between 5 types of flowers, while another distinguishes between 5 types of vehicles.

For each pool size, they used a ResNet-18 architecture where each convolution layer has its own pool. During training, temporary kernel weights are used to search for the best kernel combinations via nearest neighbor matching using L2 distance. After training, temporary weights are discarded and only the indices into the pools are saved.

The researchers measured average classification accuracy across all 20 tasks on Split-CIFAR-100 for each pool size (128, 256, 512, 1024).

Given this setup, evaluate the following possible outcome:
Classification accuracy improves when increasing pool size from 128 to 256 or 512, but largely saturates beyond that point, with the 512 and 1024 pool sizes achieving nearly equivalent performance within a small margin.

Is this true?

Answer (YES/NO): NO